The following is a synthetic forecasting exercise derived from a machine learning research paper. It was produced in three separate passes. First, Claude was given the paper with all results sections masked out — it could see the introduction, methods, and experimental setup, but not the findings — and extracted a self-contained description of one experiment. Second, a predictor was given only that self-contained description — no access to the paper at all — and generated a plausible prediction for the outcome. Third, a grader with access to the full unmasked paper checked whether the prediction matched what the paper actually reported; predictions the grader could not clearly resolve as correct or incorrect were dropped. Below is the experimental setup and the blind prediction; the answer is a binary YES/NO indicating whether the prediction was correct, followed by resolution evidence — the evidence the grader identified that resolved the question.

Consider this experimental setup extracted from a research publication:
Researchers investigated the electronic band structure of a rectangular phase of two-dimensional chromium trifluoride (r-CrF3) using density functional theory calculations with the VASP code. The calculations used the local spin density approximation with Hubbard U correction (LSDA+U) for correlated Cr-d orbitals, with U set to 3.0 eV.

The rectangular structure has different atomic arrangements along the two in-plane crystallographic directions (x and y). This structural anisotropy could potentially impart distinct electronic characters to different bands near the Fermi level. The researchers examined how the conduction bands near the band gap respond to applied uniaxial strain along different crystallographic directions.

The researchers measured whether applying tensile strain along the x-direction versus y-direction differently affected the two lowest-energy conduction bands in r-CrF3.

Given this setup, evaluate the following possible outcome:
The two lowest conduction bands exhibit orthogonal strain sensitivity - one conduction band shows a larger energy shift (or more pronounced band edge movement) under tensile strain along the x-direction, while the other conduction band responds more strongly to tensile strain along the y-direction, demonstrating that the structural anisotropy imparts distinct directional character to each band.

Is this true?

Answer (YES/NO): YES